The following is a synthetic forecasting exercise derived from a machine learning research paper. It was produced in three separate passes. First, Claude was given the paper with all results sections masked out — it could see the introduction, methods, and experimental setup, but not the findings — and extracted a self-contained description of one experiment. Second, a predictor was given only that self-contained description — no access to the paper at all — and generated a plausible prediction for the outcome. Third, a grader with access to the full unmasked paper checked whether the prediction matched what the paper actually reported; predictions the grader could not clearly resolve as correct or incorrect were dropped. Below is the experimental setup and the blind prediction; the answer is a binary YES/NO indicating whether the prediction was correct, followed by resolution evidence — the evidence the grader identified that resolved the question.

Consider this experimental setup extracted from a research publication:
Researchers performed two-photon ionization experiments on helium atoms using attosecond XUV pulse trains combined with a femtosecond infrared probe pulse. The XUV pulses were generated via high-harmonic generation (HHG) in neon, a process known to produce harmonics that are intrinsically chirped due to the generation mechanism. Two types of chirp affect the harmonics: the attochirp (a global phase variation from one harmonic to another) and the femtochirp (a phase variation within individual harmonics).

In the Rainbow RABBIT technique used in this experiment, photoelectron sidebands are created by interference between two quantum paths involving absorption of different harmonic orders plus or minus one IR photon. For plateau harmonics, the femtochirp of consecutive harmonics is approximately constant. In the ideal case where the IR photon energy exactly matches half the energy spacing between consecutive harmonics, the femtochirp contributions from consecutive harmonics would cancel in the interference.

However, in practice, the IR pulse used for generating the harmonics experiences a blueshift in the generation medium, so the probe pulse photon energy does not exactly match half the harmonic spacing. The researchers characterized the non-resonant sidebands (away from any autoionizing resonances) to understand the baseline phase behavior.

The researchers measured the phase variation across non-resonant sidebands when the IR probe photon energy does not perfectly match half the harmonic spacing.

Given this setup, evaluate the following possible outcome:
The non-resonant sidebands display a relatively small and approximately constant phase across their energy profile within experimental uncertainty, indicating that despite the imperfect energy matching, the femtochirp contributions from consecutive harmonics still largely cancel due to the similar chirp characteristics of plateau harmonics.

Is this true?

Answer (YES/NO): NO